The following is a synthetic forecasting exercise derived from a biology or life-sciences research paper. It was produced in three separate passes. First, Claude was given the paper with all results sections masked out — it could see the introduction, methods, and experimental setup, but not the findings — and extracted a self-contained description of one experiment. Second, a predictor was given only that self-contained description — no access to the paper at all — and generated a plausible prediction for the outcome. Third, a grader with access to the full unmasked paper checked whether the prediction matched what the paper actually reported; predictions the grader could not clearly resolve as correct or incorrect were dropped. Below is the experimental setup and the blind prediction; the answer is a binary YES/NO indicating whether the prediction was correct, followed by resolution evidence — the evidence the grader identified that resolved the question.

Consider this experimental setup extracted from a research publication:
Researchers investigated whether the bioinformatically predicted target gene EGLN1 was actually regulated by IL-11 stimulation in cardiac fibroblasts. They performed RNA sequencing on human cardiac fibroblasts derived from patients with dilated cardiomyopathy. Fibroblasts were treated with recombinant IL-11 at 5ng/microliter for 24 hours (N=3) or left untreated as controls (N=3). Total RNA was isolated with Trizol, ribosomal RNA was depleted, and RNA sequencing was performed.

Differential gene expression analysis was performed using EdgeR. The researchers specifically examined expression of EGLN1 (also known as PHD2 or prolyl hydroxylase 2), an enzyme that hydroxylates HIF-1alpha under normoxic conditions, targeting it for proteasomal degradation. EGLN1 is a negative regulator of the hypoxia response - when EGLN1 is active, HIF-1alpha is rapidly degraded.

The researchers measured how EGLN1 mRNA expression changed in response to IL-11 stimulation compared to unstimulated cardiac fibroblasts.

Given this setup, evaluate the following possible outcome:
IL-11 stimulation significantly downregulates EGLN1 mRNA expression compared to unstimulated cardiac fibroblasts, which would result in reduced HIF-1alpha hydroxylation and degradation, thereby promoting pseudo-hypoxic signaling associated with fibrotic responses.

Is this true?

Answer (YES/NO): YES